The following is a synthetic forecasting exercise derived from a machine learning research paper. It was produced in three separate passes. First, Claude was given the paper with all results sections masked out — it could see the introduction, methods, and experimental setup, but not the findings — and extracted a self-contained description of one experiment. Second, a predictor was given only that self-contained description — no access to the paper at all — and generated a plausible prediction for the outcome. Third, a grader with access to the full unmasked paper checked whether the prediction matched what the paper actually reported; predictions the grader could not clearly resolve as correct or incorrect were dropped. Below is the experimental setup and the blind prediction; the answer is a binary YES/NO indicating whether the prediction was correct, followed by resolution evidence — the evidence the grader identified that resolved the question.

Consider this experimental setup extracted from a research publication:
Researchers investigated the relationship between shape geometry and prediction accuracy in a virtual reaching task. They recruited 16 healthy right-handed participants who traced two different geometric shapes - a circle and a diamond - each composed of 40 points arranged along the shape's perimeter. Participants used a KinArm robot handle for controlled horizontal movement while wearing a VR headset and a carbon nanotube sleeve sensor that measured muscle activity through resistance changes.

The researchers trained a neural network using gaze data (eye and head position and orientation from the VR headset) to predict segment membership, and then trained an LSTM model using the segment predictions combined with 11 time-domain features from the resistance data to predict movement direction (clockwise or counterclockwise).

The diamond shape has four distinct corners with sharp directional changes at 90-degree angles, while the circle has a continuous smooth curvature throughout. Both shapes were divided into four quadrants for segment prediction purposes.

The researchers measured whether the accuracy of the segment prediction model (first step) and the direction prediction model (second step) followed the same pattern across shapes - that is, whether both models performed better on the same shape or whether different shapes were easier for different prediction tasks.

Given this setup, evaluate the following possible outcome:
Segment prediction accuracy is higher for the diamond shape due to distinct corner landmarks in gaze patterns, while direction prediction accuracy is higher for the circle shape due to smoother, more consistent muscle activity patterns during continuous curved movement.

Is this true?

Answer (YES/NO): NO